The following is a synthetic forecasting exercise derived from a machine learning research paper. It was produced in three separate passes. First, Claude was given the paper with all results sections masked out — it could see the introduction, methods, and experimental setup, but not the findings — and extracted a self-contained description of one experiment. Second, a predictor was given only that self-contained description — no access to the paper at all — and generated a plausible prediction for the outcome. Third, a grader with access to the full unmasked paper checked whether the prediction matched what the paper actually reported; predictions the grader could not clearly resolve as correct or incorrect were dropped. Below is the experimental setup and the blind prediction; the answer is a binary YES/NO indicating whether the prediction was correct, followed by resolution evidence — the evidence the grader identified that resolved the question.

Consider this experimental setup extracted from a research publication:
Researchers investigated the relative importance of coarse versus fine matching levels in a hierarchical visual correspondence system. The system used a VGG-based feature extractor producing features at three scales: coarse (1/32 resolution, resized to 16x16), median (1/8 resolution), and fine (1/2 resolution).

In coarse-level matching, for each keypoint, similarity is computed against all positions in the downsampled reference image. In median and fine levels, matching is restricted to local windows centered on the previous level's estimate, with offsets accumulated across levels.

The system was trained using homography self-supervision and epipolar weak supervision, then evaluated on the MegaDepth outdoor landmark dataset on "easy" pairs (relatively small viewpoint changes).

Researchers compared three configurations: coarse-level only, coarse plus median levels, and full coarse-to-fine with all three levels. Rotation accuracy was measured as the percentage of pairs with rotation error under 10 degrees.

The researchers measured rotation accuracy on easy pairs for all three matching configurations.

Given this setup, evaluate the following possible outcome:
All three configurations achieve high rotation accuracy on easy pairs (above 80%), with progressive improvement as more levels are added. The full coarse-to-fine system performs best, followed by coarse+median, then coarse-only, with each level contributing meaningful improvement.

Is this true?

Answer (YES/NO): NO